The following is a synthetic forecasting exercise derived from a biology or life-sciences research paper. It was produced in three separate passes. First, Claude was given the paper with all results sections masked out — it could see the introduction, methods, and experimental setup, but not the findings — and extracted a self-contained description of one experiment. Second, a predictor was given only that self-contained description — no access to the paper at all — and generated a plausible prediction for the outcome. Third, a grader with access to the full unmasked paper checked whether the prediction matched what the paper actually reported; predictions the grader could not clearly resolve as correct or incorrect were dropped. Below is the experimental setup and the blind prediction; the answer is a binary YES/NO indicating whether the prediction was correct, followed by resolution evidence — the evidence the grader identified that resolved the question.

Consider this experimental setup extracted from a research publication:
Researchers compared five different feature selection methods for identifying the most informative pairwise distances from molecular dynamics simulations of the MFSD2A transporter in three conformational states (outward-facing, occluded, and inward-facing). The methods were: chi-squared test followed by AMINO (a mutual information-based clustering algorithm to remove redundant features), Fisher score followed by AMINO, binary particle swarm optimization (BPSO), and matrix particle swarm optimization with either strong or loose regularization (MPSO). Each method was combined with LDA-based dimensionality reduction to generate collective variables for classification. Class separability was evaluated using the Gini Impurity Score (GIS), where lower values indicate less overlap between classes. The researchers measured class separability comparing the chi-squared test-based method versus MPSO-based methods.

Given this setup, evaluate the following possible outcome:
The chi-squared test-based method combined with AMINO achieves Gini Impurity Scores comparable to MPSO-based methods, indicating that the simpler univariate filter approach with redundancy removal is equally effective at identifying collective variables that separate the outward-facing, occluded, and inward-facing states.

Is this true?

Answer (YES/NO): NO